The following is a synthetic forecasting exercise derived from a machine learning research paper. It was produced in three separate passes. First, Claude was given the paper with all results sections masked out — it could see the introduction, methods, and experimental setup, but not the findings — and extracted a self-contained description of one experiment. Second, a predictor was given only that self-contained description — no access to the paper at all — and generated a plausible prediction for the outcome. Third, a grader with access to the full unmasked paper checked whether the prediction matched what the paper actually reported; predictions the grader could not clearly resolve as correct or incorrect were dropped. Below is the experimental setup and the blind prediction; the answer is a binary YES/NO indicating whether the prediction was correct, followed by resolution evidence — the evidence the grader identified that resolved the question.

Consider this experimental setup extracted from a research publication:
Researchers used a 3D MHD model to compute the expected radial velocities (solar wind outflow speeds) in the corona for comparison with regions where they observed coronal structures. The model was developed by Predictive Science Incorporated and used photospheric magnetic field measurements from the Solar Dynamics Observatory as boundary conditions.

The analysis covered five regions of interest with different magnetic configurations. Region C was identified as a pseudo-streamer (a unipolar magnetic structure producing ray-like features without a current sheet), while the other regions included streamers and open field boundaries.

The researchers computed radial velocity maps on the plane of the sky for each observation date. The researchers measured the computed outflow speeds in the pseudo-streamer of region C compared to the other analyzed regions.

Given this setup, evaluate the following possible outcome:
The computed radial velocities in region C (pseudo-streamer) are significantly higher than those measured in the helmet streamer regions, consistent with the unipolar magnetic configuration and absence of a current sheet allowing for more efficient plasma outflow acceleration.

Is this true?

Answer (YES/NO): YES